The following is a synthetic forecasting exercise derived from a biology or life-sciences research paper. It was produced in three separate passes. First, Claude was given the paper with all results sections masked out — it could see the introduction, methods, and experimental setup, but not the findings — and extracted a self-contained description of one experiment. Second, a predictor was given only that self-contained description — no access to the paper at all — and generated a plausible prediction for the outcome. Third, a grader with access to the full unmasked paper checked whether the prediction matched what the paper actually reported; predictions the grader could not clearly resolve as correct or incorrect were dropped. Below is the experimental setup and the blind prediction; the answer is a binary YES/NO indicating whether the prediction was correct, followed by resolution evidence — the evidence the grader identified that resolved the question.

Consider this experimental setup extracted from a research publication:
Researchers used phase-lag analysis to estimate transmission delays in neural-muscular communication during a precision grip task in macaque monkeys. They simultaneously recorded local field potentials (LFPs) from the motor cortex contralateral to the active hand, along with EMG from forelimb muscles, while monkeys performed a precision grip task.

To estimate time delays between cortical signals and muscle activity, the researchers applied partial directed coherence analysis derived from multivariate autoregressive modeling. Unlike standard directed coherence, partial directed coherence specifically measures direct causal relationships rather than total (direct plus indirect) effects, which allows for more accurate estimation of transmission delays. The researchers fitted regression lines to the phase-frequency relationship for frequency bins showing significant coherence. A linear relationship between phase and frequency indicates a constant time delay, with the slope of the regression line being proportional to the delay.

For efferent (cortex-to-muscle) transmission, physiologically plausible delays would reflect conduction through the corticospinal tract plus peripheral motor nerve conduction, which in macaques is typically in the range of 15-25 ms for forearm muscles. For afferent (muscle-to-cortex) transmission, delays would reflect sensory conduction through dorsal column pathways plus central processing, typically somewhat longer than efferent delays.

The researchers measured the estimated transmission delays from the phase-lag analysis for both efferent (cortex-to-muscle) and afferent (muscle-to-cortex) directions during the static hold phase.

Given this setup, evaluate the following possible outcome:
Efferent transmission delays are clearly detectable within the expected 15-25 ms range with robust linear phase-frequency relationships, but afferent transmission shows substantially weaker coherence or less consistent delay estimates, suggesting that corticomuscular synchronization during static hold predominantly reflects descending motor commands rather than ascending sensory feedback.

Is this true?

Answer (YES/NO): NO